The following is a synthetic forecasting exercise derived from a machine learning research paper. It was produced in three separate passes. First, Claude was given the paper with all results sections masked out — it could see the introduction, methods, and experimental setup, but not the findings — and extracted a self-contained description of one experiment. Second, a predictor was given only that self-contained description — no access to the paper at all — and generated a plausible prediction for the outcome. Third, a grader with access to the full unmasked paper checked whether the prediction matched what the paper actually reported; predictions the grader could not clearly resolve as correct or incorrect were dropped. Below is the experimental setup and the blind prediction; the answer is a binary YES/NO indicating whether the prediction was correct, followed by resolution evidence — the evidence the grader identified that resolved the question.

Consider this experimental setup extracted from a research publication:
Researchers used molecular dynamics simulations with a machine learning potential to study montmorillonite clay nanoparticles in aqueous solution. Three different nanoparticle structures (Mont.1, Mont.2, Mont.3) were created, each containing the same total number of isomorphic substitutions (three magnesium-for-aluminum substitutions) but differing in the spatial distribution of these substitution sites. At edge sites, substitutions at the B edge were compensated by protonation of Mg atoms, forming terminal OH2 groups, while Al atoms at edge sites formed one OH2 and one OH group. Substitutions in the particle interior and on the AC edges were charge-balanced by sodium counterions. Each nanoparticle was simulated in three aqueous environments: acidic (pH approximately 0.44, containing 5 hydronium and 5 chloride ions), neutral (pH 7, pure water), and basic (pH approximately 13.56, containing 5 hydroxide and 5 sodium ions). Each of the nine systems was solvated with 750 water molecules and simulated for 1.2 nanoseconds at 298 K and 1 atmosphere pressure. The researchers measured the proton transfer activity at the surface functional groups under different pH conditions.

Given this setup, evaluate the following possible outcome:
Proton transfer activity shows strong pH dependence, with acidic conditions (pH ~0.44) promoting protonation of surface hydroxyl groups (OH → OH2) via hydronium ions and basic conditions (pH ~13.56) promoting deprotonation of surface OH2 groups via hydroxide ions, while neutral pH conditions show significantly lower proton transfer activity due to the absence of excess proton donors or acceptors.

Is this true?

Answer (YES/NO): NO